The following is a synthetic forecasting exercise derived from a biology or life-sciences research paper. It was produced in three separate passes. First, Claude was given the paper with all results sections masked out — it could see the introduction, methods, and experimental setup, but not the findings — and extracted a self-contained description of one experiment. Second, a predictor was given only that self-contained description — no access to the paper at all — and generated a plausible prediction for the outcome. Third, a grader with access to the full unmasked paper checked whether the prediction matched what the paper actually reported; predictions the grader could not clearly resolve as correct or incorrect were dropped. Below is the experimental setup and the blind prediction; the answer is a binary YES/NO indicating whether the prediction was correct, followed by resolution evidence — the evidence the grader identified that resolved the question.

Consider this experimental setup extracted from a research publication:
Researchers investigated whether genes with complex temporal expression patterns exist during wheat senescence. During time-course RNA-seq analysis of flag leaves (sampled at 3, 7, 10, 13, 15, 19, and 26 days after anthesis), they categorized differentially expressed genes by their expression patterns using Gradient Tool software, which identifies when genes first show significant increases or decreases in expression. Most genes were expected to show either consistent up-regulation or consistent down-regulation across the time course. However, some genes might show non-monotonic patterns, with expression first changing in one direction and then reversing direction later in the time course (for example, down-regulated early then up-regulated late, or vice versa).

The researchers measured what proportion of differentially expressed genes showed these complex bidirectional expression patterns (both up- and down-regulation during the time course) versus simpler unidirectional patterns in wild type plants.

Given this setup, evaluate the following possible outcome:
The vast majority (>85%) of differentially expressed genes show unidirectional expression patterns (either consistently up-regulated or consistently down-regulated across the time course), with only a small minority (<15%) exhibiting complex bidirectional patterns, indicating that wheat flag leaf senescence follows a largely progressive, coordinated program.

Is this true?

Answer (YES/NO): YES